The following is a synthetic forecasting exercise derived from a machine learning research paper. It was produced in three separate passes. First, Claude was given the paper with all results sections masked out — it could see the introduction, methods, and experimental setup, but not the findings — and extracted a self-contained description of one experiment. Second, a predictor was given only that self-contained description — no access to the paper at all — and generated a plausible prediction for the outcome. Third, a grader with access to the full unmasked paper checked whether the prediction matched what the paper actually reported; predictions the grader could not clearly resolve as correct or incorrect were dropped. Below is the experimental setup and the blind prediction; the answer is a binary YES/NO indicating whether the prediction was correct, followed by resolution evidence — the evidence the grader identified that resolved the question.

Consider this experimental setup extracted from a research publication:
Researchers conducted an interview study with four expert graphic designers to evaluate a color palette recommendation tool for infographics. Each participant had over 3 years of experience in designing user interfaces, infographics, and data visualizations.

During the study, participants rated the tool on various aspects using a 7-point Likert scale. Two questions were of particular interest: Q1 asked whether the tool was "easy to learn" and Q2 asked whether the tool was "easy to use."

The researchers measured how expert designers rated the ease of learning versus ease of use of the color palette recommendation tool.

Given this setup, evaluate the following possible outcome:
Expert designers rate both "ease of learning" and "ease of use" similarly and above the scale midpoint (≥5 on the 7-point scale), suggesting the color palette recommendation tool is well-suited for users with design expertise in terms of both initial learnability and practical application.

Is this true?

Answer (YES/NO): NO